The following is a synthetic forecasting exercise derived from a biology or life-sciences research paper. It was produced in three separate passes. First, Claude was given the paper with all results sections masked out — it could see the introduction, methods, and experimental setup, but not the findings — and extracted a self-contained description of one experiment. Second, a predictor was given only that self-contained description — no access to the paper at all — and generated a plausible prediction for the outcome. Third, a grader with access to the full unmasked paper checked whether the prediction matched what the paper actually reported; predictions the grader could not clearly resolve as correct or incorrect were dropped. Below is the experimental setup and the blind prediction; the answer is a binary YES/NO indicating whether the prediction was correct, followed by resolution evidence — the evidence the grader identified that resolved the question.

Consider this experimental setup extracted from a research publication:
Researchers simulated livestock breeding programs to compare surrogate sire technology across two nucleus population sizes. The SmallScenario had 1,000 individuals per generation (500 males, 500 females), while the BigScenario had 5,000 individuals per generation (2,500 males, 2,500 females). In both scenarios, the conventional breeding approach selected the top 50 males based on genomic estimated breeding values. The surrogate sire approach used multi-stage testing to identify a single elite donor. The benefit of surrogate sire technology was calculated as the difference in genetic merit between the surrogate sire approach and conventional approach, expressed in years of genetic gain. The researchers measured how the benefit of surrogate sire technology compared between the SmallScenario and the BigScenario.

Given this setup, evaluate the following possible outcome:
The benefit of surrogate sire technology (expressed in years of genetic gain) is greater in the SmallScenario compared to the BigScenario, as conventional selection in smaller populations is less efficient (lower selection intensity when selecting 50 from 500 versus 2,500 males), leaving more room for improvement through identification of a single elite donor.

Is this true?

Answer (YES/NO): YES